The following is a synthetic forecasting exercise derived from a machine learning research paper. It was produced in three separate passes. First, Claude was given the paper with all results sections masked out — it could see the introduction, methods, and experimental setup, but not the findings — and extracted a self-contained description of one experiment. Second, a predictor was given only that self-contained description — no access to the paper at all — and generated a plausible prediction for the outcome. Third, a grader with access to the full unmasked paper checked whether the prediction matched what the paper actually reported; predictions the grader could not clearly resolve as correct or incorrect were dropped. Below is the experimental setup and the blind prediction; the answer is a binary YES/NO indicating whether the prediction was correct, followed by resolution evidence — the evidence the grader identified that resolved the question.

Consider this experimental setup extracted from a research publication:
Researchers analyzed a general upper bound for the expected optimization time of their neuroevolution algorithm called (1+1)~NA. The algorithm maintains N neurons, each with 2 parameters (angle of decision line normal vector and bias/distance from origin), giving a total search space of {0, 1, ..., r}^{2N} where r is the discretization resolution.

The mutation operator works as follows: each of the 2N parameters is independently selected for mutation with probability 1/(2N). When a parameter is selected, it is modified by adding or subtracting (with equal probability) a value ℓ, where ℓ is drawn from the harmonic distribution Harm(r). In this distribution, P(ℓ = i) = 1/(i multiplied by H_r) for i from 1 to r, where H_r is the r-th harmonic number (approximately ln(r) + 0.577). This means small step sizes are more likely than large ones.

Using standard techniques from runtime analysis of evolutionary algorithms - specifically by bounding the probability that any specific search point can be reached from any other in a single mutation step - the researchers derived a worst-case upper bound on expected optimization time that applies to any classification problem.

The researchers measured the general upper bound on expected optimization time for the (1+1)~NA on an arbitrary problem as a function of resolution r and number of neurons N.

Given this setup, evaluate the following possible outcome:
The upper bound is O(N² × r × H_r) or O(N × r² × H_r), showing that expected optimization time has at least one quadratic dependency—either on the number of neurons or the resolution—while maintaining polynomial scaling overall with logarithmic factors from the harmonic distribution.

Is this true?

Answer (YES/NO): NO